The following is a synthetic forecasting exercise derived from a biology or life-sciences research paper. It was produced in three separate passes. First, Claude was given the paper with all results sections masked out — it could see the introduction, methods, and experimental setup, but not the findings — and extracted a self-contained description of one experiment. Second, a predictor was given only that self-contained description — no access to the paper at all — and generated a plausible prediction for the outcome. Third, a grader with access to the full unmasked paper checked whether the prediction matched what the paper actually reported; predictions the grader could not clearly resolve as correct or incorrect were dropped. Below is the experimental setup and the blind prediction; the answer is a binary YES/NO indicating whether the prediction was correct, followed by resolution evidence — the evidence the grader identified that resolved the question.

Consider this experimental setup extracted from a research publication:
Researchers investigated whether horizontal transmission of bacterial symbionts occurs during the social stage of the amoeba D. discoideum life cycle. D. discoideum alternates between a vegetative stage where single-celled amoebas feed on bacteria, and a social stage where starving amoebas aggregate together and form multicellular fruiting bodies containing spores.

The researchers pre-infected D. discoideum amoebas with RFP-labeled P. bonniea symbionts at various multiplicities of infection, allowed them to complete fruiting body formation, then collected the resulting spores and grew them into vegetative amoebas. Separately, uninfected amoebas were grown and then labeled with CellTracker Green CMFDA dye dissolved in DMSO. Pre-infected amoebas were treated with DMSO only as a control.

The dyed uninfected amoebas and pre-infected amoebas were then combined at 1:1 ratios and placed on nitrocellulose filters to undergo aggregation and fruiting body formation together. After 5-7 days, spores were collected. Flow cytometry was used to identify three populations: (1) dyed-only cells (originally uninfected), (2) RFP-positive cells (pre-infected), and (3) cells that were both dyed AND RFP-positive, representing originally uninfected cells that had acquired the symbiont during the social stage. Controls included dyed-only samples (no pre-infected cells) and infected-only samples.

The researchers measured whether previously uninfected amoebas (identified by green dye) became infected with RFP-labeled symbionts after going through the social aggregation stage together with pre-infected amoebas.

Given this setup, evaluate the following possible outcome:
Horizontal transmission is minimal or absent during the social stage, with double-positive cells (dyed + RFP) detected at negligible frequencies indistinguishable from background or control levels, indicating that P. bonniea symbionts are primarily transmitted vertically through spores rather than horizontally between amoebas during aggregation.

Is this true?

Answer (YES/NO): NO